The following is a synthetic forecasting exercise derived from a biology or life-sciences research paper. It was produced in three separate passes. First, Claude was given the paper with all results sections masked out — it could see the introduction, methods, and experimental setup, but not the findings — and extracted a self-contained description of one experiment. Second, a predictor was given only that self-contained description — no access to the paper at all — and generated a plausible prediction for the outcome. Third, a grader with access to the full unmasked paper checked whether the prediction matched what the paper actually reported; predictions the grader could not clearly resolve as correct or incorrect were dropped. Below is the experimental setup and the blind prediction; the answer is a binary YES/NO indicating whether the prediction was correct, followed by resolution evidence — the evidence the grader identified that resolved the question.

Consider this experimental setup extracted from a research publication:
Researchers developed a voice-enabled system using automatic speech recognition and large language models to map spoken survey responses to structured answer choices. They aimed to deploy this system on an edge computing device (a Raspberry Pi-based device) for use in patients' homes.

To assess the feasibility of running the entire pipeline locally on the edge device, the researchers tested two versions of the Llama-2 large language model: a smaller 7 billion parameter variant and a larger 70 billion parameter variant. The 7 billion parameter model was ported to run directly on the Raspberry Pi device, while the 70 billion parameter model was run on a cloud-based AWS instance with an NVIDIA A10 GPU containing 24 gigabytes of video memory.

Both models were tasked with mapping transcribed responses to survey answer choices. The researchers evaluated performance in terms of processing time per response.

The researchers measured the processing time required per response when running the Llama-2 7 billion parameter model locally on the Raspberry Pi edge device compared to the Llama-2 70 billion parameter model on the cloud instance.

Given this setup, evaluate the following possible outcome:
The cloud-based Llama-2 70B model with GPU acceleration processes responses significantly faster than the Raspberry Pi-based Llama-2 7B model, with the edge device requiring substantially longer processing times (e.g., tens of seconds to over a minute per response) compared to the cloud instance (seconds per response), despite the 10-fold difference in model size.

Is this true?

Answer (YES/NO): NO